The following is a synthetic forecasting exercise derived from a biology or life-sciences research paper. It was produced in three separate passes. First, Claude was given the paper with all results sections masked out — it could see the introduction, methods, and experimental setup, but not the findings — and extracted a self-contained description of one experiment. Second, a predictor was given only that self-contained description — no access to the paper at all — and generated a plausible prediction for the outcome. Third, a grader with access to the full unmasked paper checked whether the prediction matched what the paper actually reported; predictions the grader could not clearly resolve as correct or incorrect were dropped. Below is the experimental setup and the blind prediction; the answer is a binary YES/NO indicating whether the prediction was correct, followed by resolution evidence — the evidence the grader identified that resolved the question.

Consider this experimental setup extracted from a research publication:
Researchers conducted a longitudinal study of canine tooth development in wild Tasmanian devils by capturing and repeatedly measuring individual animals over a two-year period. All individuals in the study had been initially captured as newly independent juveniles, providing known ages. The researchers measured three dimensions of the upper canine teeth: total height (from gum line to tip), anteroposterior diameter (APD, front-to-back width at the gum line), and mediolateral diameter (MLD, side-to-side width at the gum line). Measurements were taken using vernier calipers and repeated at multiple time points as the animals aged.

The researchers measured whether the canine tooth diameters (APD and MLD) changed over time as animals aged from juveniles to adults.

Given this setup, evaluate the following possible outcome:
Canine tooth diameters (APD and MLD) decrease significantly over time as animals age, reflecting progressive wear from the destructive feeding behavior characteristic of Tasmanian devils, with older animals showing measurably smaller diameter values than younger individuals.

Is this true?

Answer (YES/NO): NO